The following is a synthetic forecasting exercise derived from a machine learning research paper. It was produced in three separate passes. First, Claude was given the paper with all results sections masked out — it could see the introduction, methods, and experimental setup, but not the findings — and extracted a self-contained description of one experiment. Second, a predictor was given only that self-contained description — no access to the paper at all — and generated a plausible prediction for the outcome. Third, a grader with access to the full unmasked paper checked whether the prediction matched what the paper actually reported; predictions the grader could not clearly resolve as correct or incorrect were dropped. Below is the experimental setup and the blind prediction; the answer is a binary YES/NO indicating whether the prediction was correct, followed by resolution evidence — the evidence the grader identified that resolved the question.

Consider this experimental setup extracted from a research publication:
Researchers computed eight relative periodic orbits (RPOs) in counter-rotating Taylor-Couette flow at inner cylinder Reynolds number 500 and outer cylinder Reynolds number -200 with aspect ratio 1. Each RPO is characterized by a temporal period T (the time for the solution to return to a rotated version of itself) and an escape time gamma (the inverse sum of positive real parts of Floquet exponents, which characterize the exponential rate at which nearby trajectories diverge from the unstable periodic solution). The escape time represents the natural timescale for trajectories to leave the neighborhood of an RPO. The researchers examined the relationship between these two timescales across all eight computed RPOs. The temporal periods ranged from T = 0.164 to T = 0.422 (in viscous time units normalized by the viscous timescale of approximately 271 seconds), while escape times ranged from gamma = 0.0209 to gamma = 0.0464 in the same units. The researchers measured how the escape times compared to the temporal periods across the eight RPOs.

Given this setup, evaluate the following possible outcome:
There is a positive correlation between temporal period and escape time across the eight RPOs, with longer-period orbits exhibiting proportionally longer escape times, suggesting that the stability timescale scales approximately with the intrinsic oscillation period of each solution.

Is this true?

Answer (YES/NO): NO